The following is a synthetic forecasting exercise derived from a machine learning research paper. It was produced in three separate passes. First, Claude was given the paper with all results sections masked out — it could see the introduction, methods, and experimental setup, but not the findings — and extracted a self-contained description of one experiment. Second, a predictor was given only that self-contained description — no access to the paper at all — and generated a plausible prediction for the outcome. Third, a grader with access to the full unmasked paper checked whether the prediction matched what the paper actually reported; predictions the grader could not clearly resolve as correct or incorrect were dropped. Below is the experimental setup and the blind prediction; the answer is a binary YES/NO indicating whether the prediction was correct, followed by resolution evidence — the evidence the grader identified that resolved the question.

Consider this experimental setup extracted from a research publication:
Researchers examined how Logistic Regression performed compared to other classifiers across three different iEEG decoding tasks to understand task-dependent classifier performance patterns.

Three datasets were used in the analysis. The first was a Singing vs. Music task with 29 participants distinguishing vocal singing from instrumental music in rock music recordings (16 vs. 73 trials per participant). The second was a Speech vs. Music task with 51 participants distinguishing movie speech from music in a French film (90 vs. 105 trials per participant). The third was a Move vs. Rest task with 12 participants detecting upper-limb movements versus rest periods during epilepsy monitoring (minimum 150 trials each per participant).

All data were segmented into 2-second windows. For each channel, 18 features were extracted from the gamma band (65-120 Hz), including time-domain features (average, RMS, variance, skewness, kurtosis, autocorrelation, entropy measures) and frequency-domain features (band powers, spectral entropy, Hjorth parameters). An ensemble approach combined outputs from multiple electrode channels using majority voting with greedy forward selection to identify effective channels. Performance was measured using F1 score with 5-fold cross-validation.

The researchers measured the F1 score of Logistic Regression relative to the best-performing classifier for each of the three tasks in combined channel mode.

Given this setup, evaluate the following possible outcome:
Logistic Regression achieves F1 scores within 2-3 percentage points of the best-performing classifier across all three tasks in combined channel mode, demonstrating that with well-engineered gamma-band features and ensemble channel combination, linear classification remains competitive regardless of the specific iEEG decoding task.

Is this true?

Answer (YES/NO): NO